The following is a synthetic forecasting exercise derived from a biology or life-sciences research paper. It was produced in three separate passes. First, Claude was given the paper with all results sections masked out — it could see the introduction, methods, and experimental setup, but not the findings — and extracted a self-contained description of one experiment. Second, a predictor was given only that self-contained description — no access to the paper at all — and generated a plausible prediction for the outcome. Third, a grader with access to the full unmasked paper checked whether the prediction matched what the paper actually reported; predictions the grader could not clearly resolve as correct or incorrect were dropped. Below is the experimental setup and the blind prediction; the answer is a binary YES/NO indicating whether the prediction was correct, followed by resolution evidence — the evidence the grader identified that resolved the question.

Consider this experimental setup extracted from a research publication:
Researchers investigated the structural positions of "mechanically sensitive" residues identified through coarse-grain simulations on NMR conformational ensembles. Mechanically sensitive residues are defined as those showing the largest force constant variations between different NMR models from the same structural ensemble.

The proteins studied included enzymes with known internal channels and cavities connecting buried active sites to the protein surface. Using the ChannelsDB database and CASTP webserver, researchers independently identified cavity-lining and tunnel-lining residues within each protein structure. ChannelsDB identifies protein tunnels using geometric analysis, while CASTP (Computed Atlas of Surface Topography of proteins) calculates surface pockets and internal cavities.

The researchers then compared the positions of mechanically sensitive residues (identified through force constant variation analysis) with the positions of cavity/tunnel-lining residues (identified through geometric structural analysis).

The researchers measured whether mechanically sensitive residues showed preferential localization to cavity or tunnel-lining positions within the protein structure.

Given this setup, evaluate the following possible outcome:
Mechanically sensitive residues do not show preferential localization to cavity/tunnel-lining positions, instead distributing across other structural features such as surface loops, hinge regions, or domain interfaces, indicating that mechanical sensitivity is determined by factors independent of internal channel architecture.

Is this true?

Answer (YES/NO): NO